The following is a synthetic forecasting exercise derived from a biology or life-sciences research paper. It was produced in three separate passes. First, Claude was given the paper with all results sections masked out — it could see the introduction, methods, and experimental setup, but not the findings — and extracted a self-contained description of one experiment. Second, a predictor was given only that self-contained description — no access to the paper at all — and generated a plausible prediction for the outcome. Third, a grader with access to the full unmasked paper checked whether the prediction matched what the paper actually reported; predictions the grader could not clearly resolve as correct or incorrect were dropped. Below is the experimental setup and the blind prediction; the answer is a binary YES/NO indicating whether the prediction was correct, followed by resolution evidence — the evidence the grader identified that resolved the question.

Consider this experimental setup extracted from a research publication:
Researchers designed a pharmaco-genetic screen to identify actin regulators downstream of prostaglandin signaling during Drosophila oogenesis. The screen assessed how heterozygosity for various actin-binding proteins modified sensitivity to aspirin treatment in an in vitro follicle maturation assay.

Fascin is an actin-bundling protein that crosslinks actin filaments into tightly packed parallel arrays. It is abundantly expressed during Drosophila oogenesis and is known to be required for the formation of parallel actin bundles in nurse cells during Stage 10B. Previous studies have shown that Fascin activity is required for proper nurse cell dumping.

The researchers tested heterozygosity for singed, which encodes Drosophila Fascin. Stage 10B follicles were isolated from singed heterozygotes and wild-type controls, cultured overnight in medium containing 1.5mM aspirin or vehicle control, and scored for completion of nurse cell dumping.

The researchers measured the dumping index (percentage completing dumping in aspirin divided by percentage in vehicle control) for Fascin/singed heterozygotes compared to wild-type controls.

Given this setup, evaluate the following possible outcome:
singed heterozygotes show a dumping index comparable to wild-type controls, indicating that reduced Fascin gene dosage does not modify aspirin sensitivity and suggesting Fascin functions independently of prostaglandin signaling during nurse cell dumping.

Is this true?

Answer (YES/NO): NO